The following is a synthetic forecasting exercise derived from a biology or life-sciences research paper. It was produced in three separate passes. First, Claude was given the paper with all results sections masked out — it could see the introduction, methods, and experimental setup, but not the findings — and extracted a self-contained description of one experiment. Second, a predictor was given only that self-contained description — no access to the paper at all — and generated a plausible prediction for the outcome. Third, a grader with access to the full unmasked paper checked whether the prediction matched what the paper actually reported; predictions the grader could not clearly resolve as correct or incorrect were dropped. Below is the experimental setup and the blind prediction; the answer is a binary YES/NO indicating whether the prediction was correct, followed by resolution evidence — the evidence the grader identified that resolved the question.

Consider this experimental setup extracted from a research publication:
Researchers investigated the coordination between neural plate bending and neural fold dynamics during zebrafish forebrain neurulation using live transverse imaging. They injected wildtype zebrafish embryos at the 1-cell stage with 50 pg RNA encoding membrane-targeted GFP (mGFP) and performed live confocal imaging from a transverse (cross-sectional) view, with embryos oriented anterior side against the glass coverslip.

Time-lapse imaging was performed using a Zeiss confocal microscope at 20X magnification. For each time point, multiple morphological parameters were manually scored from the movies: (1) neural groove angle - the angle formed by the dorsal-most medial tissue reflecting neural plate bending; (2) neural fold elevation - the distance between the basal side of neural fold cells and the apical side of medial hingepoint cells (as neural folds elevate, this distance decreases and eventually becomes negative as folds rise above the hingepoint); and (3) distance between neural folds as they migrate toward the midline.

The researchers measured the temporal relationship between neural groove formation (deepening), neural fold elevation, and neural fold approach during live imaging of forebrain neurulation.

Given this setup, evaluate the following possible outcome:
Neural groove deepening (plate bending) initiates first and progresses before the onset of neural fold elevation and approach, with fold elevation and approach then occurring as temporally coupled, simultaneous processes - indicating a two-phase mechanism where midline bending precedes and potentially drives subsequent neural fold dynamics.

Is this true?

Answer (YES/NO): NO